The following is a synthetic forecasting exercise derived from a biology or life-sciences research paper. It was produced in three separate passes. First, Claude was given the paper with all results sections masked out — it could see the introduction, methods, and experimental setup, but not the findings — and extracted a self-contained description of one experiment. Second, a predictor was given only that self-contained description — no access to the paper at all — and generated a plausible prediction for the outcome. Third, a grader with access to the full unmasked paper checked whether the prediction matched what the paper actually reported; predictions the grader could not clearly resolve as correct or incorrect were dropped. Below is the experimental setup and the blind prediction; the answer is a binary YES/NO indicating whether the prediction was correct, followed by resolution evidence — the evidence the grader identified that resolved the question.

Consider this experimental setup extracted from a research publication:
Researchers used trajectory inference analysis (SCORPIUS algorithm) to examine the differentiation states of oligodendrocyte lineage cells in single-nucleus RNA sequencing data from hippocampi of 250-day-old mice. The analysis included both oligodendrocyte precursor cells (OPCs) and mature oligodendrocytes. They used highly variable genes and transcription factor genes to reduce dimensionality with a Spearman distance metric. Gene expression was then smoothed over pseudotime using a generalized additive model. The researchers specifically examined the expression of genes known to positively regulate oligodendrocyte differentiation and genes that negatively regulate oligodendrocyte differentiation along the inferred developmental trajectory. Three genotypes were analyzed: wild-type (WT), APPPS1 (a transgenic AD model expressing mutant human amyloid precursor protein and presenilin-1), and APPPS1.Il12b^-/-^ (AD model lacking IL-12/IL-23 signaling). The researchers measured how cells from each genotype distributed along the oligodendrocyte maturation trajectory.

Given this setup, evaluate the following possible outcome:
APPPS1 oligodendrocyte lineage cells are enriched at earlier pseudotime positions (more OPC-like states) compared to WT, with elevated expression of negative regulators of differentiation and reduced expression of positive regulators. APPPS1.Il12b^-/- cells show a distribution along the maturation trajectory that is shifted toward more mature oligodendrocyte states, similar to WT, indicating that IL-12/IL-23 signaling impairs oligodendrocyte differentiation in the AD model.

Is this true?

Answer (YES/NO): NO